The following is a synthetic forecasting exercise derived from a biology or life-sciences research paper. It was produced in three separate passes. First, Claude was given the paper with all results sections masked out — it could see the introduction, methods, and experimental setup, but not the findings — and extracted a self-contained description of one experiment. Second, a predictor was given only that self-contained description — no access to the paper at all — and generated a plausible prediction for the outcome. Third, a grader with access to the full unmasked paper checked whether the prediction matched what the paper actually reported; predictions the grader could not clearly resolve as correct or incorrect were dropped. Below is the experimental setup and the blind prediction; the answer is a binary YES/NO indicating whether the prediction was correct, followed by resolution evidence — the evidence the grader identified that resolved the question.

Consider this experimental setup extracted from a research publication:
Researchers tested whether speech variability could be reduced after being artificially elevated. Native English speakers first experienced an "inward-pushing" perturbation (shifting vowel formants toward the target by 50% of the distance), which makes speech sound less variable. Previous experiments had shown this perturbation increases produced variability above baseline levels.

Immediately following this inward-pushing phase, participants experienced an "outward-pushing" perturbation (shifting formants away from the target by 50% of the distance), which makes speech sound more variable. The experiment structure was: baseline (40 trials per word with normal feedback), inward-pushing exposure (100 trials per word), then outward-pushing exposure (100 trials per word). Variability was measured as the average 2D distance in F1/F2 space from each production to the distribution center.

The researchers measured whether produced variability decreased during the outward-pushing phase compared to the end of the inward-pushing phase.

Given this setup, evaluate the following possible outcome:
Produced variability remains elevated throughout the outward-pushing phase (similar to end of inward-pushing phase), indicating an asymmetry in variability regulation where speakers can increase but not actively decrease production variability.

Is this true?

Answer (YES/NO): YES